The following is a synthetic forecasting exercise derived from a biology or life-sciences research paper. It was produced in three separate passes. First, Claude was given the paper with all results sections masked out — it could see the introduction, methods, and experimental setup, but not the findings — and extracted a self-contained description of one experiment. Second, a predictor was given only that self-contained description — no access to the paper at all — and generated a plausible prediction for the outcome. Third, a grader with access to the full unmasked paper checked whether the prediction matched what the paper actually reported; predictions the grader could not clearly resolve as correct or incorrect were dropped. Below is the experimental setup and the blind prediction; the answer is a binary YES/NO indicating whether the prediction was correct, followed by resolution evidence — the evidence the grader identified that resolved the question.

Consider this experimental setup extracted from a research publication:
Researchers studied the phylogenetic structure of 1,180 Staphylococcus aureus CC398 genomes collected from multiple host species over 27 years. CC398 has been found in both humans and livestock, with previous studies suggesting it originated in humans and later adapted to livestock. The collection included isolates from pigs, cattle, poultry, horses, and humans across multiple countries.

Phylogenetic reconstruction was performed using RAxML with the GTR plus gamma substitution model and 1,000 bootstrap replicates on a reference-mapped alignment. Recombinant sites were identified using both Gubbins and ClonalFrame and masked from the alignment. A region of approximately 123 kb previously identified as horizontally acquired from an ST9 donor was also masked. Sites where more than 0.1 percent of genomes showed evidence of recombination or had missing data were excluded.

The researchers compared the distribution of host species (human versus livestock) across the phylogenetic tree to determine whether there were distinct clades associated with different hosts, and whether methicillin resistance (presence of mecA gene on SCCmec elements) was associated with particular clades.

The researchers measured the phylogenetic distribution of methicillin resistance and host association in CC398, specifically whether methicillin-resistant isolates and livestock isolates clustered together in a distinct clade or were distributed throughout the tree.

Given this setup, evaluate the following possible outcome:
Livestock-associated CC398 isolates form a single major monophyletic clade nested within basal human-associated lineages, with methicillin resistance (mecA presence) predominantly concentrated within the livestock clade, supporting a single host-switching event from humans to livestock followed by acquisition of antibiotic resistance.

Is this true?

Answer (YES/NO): YES